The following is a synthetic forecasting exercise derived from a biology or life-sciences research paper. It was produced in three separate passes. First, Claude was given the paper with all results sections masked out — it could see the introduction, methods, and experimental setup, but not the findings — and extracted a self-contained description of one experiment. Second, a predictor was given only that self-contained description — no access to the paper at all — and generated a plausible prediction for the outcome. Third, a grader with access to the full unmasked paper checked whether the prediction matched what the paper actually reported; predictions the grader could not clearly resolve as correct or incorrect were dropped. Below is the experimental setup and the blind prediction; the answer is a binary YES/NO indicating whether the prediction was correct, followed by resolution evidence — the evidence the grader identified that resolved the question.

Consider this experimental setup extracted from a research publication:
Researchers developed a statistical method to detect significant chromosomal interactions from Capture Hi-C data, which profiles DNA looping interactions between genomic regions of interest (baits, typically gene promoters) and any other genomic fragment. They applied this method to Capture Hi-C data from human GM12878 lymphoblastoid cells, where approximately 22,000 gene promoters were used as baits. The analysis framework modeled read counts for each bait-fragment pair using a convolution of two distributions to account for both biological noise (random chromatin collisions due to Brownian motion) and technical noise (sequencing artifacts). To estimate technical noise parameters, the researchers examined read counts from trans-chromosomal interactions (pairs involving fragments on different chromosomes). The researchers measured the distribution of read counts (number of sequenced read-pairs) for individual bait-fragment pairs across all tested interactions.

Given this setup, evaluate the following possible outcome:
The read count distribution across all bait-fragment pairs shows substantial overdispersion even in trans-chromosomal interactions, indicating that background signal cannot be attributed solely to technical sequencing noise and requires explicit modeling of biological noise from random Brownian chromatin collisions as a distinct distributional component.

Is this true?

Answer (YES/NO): NO